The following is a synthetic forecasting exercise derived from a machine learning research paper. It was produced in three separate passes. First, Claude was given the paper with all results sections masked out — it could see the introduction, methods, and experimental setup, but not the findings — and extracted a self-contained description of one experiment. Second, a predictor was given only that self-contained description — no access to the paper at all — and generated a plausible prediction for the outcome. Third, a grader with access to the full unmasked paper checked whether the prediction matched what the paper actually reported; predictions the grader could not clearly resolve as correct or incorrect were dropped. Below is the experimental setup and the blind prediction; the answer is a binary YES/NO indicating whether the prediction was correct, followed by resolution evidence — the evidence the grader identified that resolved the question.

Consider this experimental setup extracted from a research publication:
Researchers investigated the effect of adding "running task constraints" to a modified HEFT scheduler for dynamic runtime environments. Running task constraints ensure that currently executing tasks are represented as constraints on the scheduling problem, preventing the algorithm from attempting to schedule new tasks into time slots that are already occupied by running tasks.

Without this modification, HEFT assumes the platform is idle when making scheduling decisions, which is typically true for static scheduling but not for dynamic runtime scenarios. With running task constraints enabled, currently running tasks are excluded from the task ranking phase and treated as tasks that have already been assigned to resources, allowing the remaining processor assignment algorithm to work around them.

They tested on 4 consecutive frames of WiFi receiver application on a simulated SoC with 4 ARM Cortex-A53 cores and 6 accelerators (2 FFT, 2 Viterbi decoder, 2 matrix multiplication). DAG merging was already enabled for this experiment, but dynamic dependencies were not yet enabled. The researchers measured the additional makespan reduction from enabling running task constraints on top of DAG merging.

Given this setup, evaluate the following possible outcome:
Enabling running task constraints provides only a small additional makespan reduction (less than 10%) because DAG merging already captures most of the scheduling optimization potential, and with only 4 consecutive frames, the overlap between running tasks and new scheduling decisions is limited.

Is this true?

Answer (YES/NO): YES